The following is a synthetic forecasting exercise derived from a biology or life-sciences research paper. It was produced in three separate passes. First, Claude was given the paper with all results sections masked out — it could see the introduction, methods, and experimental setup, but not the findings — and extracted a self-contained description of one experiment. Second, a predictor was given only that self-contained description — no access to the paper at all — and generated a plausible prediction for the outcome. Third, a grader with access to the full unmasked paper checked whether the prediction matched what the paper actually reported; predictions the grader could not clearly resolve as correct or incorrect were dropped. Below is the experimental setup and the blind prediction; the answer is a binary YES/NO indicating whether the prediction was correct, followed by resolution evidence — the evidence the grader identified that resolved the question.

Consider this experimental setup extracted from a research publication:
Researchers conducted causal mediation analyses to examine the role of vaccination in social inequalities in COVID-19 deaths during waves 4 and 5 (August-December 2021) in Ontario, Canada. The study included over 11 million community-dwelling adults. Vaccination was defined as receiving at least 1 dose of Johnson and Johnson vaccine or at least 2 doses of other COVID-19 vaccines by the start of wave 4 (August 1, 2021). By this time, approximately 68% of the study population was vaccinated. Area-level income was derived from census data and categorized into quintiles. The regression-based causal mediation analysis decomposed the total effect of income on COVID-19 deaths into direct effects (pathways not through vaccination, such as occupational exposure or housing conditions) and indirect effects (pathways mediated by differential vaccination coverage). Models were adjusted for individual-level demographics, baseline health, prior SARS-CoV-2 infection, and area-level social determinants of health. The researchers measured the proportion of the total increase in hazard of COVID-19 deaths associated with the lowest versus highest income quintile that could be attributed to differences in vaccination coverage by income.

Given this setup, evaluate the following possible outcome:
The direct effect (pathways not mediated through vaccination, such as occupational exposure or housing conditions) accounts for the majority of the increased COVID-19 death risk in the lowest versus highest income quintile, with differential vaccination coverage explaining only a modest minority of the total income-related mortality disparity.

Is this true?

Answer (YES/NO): NO